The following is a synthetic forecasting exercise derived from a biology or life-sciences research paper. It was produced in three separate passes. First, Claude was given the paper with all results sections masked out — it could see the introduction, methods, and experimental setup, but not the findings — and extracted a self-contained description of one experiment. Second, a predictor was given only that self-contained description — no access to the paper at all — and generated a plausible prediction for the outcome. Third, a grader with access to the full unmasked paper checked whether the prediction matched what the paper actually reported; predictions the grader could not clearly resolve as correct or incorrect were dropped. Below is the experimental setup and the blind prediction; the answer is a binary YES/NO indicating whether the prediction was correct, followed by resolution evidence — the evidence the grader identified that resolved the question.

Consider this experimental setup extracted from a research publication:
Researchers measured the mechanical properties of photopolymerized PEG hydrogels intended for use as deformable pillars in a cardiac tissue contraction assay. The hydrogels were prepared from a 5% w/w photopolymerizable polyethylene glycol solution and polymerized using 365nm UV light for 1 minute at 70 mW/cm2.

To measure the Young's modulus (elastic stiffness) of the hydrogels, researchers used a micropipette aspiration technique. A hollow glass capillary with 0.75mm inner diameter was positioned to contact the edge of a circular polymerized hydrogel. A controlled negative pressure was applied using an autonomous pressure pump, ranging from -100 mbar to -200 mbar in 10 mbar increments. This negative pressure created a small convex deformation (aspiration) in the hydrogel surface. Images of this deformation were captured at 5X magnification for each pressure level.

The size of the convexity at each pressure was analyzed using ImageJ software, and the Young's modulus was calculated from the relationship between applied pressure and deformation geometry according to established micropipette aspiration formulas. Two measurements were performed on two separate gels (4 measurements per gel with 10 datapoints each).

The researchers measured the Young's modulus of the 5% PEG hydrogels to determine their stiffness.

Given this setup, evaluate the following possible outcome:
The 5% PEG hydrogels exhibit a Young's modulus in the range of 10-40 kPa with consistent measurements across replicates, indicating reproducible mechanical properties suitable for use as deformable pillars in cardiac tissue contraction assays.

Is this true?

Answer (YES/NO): YES